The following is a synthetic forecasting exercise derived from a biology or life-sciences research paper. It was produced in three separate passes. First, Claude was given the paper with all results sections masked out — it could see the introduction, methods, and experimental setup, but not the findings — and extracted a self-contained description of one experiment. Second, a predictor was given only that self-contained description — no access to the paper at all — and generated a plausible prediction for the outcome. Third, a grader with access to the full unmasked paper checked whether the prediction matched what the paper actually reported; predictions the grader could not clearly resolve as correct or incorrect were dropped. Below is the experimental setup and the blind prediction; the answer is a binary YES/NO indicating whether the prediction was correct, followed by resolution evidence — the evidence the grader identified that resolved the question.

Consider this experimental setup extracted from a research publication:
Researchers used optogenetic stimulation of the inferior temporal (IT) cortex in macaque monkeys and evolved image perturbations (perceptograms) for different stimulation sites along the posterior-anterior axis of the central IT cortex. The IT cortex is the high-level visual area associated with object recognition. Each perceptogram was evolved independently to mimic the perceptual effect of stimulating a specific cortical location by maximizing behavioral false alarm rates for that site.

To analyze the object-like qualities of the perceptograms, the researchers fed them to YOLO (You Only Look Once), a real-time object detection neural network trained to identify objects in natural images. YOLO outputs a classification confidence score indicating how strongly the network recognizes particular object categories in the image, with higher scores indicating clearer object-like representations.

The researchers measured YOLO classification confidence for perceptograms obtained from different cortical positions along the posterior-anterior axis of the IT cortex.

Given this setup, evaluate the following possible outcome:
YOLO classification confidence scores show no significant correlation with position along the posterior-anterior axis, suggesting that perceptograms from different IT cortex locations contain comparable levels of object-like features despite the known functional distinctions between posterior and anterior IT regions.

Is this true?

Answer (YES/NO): NO